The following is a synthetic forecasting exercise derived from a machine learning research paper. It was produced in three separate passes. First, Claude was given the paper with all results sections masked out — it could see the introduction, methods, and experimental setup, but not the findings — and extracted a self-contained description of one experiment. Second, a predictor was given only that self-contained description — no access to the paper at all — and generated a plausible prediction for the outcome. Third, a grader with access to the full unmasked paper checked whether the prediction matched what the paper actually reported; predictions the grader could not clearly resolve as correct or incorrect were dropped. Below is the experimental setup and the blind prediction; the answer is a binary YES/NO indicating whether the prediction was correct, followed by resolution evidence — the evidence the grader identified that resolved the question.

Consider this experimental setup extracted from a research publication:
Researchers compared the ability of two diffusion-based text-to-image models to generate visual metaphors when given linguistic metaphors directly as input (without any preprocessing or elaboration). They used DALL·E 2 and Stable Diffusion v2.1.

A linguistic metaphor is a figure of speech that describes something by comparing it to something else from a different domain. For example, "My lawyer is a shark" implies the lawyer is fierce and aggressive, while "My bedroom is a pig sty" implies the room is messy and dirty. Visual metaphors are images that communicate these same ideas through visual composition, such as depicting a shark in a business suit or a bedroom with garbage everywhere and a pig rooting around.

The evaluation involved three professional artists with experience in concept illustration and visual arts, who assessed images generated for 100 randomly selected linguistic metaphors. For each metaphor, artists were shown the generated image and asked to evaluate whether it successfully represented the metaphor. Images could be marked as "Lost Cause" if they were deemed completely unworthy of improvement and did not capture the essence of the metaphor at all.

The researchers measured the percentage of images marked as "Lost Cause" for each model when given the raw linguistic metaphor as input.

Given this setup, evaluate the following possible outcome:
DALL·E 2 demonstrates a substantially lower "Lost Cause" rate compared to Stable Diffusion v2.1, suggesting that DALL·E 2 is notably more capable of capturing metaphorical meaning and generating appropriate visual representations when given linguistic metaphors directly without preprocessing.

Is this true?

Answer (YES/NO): YES